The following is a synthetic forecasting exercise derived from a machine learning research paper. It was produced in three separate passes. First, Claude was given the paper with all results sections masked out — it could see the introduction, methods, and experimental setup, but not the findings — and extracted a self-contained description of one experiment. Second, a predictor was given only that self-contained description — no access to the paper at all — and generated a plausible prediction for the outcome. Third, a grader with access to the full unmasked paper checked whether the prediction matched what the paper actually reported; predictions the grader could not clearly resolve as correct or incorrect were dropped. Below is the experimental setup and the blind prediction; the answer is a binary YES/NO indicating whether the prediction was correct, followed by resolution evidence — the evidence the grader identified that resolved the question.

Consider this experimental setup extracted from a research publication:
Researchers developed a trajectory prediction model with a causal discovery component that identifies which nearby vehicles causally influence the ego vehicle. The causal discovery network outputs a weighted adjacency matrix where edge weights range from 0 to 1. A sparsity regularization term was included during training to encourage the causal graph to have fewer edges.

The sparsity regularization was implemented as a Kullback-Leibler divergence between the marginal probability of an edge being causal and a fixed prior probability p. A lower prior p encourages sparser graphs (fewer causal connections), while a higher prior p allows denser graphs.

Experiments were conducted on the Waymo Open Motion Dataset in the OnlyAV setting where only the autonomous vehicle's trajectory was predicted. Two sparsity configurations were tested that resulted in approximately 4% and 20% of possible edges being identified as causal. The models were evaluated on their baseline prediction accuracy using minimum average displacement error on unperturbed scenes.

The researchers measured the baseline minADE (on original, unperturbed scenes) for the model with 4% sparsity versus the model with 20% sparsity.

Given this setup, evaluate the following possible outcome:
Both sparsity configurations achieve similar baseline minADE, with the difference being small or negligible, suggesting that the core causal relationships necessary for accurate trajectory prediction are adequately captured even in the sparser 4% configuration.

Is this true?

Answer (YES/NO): NO